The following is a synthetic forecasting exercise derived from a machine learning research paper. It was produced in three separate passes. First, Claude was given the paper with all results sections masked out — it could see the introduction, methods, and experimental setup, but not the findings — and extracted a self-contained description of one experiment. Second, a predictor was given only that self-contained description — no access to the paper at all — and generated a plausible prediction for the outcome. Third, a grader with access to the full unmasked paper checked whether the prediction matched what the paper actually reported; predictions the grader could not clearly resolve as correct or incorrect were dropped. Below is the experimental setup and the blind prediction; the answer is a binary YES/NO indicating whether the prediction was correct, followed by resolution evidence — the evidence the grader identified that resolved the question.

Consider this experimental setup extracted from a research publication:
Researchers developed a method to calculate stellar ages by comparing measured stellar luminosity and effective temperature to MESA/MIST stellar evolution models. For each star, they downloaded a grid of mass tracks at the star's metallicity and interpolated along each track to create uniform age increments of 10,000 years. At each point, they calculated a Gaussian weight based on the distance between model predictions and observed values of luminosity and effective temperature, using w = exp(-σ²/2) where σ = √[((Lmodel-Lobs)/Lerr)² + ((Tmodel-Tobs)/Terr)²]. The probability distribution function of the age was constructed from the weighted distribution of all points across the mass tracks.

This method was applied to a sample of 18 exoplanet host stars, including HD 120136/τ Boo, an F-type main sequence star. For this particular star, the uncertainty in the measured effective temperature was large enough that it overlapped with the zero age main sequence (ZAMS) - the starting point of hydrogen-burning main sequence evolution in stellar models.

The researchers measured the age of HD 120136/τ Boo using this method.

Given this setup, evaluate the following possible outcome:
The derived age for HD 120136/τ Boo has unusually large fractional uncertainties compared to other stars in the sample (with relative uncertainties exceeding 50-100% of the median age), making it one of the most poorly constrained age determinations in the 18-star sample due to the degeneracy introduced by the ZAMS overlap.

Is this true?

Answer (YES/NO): NO